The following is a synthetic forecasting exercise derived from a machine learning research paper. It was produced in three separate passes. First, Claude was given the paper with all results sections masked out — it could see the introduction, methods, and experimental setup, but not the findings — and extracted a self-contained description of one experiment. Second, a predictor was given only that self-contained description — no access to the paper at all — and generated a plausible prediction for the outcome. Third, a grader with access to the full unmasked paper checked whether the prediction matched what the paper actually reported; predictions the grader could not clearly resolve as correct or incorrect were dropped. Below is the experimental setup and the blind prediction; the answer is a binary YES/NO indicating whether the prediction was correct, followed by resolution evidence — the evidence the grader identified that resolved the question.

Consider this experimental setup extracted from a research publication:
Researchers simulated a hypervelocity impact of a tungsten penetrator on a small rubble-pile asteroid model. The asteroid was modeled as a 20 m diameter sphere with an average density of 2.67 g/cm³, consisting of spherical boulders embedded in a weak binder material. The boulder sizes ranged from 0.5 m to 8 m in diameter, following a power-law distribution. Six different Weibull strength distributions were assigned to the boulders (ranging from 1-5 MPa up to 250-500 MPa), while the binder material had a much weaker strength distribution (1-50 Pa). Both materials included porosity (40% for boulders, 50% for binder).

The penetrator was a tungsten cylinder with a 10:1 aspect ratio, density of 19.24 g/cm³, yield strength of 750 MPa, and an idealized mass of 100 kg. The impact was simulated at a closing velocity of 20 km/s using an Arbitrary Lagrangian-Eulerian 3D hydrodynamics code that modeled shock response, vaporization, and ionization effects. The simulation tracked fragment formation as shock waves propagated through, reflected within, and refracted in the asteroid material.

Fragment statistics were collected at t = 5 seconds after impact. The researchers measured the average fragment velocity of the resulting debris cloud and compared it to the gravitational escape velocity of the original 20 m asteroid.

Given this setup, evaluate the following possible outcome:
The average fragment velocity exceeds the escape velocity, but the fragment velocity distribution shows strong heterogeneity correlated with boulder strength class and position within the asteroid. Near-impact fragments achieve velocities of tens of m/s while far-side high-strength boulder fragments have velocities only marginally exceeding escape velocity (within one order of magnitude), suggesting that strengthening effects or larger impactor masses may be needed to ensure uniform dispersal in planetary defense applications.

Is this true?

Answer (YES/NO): NO